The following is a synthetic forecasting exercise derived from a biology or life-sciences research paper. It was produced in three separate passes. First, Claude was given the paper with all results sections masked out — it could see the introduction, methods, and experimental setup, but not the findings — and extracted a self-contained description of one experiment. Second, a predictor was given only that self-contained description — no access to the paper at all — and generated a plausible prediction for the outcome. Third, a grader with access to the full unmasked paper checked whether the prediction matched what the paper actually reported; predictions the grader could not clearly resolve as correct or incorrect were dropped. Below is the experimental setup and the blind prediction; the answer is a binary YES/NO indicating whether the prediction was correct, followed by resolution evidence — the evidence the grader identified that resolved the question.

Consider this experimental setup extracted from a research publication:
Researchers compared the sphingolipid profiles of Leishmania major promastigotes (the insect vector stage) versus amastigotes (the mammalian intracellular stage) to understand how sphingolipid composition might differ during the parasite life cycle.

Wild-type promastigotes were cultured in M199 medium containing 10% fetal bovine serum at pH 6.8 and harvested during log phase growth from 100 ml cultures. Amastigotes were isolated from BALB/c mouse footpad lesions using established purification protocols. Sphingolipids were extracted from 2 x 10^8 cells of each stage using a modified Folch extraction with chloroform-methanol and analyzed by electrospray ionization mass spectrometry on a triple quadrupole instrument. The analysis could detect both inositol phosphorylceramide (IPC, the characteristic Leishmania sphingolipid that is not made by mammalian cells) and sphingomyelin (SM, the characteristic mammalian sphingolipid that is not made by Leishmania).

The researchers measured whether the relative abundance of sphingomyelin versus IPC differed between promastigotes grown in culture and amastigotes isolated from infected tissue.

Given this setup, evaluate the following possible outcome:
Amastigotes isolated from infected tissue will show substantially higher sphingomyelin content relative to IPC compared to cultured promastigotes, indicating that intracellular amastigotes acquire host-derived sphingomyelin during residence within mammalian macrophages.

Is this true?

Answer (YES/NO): YES